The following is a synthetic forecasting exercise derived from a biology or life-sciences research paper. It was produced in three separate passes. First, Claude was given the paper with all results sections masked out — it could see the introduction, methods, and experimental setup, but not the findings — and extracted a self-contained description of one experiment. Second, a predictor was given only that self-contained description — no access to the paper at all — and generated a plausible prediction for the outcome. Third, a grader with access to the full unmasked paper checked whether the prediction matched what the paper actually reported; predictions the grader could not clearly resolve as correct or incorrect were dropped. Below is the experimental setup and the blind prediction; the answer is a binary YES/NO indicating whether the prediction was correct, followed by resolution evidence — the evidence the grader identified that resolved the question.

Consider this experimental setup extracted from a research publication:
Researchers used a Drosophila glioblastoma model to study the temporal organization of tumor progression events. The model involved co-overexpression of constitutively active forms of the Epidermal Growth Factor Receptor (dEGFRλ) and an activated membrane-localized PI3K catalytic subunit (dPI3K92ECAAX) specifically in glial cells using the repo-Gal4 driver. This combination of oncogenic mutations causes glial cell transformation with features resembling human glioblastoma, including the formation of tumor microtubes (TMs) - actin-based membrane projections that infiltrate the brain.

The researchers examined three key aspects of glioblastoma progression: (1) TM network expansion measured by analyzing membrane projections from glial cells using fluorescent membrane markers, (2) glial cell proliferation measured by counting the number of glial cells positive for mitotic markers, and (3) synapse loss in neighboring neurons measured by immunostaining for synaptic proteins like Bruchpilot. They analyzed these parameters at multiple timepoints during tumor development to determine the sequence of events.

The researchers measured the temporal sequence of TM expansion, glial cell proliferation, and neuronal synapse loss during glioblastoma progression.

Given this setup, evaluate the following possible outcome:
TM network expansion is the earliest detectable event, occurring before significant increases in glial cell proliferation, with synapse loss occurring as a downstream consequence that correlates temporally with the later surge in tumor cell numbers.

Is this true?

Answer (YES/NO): NO